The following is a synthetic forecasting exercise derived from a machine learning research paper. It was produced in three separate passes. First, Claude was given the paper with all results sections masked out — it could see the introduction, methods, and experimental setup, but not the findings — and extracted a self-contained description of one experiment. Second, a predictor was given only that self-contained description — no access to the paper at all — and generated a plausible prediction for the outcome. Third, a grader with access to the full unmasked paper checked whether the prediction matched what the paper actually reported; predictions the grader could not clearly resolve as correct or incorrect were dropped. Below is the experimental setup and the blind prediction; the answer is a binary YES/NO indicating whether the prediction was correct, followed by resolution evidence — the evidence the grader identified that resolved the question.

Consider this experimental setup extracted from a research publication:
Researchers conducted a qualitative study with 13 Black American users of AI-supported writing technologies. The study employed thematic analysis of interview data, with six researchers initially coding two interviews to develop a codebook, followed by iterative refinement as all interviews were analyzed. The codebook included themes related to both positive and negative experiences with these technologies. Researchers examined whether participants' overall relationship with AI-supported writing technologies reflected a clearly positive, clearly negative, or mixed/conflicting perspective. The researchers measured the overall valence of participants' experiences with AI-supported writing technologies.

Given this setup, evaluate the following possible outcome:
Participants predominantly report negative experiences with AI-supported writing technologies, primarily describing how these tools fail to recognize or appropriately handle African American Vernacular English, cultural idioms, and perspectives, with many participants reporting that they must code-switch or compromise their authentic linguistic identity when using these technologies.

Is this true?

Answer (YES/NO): NO